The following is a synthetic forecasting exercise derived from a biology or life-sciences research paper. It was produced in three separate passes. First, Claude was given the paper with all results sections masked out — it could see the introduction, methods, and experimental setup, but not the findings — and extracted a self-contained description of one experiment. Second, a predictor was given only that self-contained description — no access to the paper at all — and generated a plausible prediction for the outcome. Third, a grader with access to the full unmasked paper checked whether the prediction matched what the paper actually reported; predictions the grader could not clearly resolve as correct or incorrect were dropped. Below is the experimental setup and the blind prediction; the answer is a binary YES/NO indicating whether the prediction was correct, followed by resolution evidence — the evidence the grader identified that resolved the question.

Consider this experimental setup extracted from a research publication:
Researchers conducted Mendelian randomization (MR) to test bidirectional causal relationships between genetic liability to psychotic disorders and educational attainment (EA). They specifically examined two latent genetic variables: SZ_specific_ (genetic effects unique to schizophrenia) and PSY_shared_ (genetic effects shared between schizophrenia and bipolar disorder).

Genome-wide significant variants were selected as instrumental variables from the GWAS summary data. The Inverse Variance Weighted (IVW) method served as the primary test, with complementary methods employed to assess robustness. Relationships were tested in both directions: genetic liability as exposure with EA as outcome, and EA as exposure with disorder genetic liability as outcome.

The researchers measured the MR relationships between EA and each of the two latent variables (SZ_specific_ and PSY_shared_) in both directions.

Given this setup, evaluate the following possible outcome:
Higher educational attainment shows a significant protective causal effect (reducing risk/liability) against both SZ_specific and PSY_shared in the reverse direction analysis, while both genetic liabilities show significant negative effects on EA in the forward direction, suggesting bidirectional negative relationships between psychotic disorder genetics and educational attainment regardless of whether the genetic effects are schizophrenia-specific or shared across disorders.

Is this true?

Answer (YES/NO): NO